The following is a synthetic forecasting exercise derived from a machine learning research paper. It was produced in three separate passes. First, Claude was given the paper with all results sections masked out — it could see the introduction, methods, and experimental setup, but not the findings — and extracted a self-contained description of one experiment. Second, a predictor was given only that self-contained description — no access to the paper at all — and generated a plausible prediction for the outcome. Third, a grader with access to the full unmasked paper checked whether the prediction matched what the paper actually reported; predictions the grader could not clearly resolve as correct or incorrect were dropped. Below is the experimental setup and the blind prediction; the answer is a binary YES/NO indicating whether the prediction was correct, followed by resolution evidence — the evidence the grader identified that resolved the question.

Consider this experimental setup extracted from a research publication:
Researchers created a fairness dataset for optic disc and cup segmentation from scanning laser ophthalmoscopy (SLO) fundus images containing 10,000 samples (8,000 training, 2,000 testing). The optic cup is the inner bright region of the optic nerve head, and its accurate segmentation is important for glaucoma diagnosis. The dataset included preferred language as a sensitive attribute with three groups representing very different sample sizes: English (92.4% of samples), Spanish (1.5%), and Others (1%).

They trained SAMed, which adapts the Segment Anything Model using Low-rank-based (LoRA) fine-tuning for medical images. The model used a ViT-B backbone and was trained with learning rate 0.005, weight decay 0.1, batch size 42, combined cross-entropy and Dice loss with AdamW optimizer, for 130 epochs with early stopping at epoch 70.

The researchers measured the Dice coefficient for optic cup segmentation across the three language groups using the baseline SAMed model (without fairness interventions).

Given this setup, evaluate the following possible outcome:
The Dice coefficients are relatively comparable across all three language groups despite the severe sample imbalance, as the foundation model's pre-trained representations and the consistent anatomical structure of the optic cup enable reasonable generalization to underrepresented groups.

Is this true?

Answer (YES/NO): NO